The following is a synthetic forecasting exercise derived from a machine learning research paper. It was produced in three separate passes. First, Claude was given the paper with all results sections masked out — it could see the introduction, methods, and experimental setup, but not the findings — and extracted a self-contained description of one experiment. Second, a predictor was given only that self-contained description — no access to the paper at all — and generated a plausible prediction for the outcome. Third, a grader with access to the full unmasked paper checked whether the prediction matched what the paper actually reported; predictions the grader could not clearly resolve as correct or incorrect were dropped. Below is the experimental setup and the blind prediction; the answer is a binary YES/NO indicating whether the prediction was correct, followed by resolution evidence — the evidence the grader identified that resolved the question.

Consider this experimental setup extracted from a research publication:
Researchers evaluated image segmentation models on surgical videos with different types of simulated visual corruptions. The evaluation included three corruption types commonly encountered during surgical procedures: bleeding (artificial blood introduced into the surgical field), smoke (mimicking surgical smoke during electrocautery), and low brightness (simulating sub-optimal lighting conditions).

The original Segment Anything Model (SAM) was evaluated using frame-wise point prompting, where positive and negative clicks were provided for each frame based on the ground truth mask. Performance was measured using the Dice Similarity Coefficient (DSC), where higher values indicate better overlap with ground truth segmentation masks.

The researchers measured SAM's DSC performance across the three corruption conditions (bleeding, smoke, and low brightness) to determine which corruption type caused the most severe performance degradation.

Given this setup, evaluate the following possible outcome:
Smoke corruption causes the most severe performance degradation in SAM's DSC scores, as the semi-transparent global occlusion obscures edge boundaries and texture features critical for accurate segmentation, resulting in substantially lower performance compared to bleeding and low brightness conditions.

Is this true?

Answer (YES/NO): NO